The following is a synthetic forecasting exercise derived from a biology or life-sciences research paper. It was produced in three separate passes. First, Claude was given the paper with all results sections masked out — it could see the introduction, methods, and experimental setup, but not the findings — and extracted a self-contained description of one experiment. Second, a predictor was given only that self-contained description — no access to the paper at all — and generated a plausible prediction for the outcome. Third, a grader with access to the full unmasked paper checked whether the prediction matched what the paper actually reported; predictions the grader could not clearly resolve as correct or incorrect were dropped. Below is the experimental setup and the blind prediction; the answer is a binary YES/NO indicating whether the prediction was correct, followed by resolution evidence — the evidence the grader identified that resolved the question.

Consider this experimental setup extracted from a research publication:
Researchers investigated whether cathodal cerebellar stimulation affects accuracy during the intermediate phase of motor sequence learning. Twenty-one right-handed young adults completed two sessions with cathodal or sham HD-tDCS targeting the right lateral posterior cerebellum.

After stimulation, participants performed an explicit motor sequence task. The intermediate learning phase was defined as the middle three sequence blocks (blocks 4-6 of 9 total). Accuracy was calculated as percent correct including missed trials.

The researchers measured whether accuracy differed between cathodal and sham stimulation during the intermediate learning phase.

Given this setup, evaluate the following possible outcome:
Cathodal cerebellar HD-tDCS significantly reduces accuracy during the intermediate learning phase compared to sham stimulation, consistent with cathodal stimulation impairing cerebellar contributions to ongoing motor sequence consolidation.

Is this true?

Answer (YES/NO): NO